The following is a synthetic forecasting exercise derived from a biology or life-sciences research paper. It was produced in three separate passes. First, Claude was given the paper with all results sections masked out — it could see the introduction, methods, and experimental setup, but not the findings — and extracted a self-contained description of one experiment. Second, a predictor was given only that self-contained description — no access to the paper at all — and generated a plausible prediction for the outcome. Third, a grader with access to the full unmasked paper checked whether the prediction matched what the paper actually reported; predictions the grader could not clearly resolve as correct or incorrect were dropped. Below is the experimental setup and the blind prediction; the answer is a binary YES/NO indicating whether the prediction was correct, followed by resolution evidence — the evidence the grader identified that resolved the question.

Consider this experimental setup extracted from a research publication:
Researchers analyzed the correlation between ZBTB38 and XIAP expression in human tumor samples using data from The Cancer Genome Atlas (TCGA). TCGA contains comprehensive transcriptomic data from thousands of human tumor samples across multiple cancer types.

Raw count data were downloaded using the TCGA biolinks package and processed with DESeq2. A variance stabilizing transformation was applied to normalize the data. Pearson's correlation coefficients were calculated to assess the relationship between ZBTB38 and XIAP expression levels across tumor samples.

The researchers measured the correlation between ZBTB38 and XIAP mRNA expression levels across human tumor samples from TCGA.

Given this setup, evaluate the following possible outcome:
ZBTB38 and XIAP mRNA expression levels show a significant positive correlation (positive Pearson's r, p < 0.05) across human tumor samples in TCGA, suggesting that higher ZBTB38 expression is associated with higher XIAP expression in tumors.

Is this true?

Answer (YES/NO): YES